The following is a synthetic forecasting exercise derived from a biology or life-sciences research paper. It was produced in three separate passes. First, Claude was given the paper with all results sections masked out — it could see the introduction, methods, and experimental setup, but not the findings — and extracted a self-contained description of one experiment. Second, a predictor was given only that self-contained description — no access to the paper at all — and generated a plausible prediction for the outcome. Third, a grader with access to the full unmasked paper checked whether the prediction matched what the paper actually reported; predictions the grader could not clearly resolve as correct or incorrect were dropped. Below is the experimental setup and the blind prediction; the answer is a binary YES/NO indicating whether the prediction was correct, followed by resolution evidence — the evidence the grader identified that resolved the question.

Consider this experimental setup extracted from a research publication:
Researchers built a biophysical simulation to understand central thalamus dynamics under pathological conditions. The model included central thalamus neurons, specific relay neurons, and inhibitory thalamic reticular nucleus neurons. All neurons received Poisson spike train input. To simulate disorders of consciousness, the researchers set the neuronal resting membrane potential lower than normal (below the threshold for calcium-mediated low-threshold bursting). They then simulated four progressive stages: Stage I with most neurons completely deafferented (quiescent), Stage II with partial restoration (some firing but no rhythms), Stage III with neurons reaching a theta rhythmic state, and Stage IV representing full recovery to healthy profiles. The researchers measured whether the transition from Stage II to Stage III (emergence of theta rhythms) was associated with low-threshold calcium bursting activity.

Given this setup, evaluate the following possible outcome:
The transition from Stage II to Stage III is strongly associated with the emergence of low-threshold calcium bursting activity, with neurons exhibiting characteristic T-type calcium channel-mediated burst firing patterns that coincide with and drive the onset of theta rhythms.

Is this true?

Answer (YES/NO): YES